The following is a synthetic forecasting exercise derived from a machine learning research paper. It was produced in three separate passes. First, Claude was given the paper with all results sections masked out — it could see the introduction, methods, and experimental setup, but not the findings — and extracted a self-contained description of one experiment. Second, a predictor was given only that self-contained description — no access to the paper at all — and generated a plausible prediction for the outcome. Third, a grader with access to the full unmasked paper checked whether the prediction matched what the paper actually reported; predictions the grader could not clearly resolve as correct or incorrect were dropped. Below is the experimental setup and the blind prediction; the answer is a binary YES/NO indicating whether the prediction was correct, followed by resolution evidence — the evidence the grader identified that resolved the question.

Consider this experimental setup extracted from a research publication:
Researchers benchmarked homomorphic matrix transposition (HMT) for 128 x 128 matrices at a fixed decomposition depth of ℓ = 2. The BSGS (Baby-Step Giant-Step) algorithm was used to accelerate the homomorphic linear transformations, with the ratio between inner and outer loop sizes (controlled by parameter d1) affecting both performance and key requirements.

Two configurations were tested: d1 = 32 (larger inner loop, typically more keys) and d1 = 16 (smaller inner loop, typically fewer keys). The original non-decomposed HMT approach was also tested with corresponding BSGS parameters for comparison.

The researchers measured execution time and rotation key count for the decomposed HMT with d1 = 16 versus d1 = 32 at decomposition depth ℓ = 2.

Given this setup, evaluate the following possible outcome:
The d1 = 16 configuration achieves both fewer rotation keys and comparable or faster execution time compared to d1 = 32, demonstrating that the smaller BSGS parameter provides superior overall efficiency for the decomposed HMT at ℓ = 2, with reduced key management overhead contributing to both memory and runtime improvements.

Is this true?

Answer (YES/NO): YES